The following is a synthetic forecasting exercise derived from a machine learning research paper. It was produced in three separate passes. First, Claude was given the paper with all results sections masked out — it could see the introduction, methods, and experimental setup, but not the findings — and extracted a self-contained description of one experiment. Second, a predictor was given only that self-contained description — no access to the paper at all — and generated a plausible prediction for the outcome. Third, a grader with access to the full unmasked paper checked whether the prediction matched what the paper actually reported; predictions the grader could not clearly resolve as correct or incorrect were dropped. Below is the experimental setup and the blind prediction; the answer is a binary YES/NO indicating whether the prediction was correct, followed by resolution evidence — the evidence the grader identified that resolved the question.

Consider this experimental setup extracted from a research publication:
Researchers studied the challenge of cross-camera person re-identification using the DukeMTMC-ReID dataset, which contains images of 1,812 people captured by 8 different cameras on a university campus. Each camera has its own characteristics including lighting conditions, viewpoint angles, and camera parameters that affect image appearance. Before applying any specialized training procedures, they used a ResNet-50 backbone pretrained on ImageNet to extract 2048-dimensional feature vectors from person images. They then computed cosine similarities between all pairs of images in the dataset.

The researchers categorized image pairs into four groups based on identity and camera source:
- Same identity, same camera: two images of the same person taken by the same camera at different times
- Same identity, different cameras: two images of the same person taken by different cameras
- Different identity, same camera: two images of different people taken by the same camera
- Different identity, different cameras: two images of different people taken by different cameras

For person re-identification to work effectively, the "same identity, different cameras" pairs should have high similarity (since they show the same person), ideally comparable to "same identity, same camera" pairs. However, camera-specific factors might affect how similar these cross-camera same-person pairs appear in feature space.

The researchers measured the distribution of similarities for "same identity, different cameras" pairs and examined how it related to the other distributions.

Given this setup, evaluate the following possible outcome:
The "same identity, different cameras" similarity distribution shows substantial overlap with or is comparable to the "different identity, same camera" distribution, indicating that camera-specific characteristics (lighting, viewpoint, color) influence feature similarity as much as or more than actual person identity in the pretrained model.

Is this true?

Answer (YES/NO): YES